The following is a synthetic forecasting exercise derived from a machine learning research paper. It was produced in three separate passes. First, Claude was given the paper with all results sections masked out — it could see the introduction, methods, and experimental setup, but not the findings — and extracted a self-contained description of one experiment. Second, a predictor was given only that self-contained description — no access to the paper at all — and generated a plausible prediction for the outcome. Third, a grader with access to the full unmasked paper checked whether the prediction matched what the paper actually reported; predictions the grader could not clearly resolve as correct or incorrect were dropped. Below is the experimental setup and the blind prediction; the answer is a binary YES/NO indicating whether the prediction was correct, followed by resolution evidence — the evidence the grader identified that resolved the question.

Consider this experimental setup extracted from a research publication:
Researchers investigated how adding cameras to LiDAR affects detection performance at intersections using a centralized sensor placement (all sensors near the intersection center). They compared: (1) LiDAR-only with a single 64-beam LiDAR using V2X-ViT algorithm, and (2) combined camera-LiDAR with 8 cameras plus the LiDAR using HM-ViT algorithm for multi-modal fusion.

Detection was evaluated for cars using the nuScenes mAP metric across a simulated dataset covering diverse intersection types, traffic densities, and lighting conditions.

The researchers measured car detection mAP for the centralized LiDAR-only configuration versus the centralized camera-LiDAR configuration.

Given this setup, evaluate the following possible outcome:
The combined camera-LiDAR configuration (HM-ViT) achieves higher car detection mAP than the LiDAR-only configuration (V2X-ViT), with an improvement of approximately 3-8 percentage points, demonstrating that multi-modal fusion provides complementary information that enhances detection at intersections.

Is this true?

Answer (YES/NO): NO